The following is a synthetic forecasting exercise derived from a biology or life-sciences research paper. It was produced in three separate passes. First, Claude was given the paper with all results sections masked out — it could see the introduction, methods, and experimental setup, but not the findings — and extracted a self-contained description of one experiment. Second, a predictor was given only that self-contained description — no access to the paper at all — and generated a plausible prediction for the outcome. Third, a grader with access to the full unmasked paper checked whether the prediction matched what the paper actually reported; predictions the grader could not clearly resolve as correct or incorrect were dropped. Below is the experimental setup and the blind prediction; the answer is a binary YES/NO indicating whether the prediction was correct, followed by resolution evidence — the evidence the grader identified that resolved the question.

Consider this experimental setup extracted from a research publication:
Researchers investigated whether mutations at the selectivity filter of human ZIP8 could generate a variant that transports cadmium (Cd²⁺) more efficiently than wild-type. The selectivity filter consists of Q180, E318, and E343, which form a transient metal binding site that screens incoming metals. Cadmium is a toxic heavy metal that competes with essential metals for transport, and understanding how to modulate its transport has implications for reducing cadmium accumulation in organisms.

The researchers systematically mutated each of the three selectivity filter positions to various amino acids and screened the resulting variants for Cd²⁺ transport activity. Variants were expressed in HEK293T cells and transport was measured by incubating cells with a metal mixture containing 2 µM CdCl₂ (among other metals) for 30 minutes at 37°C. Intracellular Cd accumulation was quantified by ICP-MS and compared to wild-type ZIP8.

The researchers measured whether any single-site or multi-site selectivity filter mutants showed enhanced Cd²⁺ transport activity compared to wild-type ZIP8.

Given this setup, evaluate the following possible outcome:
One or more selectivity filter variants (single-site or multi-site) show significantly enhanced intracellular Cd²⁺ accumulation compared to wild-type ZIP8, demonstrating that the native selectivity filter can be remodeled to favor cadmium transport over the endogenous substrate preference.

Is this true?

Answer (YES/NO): YES